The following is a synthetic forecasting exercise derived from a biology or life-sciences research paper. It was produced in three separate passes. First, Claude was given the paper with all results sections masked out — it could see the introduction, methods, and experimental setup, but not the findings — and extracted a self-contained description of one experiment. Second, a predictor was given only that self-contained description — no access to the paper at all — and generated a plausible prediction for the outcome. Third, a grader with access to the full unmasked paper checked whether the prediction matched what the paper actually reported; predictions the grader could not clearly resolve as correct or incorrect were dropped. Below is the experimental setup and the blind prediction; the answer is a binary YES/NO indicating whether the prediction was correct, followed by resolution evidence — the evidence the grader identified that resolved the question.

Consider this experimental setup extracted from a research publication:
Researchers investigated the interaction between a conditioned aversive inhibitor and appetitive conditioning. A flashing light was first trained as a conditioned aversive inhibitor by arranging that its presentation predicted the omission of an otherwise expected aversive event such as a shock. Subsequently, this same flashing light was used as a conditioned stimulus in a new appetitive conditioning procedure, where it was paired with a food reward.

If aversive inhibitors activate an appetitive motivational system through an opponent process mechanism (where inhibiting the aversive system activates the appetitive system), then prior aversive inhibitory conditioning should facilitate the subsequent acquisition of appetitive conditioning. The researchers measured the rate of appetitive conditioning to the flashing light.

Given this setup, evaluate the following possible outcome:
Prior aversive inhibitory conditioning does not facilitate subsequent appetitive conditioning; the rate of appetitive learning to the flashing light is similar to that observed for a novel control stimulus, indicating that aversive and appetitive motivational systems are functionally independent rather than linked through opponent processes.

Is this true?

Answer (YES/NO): NO